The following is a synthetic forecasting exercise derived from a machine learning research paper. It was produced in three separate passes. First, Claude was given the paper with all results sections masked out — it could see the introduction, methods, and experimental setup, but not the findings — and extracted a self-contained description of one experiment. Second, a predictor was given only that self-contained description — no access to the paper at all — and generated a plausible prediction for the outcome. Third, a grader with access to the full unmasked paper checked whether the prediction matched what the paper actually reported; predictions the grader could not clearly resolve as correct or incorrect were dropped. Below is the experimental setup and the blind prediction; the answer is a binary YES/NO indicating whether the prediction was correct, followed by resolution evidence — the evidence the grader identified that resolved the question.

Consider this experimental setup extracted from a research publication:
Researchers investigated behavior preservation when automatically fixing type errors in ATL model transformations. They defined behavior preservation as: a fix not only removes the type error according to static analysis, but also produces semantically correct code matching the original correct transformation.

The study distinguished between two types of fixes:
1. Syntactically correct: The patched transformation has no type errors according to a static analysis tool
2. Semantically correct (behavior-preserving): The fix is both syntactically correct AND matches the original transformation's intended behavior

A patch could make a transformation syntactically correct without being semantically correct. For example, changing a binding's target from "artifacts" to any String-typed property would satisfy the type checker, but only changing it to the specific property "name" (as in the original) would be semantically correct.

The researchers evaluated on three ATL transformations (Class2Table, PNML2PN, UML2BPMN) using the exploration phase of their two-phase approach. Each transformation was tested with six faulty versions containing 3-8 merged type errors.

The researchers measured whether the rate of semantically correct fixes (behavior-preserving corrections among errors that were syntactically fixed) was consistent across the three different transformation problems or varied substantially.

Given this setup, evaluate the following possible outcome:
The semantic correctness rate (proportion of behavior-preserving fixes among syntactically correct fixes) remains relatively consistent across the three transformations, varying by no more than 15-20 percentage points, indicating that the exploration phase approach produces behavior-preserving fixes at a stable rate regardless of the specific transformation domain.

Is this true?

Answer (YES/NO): NO